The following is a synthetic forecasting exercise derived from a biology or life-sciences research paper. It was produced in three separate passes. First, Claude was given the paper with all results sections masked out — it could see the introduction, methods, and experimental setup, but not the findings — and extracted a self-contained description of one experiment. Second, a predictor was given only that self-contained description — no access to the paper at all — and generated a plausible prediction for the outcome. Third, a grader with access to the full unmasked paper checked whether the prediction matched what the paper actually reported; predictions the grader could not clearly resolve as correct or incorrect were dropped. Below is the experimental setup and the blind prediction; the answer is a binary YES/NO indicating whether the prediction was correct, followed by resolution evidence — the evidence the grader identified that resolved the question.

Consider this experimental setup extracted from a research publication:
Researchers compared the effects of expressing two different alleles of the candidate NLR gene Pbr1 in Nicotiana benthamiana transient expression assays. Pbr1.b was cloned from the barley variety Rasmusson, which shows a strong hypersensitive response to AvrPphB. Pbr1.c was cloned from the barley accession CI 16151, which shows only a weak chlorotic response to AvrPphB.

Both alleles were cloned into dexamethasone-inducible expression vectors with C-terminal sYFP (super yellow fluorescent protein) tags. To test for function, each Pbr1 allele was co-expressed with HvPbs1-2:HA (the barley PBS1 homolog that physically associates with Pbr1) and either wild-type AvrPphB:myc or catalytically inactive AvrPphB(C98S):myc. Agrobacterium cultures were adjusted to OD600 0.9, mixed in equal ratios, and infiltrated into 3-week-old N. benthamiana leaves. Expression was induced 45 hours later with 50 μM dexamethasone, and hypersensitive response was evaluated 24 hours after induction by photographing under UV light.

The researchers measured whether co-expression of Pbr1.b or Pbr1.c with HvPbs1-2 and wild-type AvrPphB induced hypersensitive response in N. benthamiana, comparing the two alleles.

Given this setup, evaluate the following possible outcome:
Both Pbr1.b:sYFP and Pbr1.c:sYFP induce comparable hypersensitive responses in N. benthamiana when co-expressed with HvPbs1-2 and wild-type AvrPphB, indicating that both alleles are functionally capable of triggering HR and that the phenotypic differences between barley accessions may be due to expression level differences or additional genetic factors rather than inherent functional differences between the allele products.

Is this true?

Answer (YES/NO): NO